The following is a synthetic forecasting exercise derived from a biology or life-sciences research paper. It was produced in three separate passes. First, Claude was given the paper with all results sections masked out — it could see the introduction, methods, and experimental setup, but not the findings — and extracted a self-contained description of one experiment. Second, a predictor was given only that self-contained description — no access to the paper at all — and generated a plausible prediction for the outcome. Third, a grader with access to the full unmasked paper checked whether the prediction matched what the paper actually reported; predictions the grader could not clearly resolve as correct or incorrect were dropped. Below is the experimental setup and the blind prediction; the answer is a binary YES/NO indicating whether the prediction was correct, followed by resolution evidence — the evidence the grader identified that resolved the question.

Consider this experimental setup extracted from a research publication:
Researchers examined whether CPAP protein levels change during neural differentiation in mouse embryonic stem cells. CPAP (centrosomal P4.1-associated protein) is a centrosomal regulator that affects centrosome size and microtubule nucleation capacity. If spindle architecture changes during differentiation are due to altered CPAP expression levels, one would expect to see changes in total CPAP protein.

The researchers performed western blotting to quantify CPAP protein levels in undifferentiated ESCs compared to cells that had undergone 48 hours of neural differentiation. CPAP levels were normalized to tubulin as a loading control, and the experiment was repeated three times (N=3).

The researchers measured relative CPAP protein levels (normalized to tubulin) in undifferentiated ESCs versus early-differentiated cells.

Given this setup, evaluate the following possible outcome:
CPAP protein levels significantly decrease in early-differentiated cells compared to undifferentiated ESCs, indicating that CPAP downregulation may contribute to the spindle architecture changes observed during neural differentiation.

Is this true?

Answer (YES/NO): NO